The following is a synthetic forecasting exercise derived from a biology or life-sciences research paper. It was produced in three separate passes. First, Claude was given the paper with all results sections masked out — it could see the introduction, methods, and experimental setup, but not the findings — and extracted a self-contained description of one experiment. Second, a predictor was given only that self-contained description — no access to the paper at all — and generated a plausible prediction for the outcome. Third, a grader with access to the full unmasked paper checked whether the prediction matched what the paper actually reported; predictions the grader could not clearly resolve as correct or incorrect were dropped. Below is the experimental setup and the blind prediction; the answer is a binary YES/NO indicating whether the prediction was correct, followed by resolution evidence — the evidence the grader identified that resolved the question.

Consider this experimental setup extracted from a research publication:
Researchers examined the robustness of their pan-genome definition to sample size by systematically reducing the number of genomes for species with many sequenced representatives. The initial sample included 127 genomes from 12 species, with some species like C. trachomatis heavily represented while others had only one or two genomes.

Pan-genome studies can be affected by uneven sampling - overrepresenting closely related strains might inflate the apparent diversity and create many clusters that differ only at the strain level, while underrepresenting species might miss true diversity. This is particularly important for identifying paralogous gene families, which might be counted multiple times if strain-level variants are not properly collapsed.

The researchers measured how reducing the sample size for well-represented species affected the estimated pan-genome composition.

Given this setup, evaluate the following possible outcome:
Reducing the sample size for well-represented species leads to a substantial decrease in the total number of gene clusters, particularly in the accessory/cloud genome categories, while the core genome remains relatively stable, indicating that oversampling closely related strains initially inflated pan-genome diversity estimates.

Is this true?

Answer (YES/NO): NO